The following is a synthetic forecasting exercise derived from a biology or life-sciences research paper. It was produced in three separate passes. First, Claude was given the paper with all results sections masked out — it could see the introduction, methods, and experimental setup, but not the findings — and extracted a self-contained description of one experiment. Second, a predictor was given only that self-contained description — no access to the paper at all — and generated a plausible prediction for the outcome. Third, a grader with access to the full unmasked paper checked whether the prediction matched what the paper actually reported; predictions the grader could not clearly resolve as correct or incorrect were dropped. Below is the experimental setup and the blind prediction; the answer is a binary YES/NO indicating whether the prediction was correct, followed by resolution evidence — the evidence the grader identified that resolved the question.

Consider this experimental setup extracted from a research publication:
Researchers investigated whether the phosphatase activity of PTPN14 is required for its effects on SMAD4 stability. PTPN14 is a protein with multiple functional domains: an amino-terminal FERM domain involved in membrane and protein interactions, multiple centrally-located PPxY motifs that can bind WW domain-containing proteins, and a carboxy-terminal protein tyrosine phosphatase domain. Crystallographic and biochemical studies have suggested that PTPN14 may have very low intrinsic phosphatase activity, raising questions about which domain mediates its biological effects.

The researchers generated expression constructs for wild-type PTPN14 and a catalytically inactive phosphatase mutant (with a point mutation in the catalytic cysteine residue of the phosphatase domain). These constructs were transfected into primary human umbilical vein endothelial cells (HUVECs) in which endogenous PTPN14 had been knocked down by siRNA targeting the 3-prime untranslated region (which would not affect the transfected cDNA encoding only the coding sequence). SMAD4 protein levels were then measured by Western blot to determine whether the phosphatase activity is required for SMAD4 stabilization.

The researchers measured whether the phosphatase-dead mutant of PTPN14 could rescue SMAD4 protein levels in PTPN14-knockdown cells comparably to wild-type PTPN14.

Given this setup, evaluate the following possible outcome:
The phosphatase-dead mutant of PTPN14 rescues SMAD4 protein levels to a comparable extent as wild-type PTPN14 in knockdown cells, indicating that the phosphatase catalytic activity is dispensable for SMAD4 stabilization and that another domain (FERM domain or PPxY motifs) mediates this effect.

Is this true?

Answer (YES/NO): NO